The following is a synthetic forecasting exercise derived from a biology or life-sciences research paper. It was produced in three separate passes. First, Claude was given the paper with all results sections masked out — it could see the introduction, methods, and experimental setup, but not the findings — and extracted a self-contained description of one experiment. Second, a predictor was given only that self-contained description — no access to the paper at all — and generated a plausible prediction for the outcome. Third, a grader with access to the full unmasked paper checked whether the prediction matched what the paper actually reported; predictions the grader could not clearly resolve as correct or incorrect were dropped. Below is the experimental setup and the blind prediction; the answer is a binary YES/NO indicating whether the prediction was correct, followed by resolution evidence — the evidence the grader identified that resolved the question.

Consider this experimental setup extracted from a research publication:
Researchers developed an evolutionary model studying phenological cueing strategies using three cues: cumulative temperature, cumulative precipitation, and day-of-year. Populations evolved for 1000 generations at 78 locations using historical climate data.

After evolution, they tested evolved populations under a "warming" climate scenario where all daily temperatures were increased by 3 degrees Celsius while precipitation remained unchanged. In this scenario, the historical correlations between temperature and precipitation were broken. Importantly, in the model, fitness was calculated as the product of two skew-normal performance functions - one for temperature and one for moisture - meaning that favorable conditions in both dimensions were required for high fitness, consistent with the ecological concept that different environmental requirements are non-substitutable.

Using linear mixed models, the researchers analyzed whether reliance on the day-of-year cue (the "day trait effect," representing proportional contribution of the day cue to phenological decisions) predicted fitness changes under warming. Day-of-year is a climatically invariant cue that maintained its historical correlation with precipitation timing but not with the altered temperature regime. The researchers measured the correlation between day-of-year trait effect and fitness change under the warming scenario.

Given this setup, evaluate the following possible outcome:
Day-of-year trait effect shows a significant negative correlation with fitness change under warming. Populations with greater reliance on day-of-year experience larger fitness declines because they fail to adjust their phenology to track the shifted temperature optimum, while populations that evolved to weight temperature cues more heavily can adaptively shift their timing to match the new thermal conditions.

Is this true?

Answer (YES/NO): NO